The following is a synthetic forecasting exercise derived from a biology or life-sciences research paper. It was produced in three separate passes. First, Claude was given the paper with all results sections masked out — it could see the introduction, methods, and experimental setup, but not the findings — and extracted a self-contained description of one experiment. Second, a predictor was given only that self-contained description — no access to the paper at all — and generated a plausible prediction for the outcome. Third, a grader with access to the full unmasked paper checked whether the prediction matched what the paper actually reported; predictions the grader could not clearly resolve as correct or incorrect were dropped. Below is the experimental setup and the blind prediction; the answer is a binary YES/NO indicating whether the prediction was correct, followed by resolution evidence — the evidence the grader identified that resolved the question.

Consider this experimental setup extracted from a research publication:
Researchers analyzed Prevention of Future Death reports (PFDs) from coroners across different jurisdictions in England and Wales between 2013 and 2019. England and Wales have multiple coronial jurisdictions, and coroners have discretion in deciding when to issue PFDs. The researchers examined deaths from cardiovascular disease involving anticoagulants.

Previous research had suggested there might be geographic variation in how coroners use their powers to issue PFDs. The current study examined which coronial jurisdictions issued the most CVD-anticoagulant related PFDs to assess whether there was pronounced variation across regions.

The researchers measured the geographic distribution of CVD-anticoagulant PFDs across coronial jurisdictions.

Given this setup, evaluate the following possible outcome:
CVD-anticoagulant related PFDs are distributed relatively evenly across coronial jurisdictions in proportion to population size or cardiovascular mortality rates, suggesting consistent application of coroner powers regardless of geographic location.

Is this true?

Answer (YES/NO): NO